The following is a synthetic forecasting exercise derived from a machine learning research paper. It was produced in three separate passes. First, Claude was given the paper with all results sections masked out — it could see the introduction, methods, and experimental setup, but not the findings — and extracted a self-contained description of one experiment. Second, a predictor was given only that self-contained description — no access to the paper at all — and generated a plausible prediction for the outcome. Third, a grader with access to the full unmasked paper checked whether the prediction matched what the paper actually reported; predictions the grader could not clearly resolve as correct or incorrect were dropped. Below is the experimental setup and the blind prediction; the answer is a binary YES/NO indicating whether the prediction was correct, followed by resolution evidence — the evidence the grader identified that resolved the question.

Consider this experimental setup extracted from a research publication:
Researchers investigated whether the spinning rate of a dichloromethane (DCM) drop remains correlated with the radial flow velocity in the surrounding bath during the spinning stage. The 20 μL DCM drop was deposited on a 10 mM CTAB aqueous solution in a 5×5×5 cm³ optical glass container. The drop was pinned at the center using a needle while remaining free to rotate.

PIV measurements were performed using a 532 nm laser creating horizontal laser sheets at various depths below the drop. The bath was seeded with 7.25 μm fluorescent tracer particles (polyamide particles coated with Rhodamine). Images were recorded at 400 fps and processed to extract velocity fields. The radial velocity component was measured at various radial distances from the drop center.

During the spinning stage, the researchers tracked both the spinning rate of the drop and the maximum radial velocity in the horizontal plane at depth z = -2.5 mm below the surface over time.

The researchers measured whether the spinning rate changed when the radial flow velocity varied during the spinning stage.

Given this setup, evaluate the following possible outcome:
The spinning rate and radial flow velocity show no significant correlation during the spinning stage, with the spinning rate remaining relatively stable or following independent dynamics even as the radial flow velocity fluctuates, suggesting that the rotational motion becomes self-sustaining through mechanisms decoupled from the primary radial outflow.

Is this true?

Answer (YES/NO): YES